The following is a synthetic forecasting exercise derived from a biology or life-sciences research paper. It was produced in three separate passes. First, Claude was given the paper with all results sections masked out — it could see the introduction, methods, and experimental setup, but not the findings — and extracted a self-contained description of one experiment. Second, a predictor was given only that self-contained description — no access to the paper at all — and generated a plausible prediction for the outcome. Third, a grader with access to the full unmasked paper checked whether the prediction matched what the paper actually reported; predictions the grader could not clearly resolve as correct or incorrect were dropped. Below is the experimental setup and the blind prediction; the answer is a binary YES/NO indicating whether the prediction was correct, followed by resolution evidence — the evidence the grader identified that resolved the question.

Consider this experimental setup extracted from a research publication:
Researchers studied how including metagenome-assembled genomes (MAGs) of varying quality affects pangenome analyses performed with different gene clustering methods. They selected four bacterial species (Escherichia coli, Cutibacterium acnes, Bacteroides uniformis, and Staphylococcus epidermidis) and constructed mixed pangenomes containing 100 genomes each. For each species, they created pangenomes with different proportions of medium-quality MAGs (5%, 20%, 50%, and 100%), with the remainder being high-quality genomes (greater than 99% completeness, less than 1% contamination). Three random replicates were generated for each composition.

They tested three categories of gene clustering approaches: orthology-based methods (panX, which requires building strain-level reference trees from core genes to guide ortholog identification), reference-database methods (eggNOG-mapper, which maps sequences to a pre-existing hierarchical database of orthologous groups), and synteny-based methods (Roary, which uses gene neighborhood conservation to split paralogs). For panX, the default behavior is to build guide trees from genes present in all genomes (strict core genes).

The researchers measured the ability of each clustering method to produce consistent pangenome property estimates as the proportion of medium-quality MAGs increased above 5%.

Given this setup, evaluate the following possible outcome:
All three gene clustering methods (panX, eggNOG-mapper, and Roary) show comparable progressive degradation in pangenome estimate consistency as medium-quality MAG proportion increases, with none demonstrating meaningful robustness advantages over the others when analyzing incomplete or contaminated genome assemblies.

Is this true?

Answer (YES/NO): NO